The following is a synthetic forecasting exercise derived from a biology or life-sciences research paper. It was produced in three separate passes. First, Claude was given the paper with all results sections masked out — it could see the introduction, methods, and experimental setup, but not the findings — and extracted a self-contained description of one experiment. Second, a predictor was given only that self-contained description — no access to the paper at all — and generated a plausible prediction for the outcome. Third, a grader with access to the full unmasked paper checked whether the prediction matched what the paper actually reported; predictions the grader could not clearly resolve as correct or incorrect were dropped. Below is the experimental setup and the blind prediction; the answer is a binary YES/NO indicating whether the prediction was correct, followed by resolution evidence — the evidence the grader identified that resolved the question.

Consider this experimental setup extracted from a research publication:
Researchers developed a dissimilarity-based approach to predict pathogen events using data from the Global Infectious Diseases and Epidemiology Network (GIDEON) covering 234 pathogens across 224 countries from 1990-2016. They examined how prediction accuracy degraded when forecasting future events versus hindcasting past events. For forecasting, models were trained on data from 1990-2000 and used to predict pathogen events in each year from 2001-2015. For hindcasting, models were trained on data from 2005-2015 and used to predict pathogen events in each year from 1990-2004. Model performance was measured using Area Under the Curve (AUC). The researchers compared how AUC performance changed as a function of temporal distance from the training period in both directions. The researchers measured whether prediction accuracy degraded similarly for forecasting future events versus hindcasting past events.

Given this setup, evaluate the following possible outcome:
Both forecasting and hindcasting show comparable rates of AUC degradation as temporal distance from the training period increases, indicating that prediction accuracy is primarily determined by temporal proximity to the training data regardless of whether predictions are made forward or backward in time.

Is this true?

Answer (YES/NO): NO